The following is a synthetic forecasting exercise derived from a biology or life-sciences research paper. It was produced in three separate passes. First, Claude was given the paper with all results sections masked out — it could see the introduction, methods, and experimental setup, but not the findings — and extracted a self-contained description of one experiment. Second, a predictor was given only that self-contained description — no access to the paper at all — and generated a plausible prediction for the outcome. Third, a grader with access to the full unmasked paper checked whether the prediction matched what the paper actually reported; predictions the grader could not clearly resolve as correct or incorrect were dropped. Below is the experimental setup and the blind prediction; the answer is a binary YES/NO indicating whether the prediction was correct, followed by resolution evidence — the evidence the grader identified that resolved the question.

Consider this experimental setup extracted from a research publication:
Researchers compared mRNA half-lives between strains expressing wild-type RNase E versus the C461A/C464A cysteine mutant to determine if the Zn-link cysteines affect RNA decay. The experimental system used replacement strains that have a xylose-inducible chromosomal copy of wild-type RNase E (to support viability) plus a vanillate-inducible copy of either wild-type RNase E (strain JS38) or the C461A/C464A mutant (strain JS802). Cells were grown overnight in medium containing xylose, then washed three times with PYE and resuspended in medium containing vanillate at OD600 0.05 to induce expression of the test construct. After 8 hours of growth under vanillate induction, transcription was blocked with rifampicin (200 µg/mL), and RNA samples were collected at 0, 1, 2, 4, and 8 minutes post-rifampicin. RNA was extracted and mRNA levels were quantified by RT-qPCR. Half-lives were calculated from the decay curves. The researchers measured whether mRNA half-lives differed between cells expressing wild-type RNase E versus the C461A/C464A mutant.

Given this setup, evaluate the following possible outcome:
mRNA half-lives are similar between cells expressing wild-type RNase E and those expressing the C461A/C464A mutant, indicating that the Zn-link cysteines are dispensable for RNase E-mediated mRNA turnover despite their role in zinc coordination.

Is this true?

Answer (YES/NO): NO